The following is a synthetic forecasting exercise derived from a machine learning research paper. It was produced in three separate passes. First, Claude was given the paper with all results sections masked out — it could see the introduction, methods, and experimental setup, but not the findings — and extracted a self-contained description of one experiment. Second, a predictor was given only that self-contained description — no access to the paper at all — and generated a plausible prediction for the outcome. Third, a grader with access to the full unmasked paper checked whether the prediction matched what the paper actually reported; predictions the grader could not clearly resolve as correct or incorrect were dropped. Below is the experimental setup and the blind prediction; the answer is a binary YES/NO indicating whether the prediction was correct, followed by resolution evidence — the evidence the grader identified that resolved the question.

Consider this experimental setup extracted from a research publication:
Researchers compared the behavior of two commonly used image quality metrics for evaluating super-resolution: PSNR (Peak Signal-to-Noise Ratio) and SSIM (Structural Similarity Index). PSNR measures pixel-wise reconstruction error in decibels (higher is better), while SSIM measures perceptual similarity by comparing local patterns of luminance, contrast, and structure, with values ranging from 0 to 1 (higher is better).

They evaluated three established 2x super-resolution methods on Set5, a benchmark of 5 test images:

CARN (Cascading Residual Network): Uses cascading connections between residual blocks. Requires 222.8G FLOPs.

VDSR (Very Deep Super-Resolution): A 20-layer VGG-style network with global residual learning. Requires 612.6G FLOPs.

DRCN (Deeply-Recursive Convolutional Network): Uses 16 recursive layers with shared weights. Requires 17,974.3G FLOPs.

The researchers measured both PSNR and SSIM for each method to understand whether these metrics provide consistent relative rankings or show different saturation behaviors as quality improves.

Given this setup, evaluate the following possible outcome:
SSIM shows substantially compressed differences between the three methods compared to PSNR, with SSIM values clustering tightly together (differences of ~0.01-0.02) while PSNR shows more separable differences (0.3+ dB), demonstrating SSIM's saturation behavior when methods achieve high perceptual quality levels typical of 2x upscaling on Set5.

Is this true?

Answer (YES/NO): NO